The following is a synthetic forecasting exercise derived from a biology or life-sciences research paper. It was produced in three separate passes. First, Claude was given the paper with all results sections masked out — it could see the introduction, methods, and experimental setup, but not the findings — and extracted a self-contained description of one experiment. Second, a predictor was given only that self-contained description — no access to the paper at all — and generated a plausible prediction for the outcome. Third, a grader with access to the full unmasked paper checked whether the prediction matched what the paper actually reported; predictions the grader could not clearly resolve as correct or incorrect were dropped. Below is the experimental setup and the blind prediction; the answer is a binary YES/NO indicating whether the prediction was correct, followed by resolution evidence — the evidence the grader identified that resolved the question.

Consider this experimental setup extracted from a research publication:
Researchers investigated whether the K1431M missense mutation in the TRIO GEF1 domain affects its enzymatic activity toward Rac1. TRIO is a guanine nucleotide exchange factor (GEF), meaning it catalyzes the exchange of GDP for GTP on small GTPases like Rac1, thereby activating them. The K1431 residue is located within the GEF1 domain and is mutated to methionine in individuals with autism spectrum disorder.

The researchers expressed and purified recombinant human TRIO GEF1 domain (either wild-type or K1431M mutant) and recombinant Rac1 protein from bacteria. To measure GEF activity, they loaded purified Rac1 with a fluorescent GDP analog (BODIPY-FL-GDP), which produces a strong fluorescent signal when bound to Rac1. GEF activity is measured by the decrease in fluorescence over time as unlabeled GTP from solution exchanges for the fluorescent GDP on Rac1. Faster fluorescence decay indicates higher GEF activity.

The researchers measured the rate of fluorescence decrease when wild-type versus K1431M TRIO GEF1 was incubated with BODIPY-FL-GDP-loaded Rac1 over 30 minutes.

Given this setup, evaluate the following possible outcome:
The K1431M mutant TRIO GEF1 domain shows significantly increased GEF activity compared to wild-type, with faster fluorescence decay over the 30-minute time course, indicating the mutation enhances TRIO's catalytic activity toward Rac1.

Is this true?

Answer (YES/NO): NO